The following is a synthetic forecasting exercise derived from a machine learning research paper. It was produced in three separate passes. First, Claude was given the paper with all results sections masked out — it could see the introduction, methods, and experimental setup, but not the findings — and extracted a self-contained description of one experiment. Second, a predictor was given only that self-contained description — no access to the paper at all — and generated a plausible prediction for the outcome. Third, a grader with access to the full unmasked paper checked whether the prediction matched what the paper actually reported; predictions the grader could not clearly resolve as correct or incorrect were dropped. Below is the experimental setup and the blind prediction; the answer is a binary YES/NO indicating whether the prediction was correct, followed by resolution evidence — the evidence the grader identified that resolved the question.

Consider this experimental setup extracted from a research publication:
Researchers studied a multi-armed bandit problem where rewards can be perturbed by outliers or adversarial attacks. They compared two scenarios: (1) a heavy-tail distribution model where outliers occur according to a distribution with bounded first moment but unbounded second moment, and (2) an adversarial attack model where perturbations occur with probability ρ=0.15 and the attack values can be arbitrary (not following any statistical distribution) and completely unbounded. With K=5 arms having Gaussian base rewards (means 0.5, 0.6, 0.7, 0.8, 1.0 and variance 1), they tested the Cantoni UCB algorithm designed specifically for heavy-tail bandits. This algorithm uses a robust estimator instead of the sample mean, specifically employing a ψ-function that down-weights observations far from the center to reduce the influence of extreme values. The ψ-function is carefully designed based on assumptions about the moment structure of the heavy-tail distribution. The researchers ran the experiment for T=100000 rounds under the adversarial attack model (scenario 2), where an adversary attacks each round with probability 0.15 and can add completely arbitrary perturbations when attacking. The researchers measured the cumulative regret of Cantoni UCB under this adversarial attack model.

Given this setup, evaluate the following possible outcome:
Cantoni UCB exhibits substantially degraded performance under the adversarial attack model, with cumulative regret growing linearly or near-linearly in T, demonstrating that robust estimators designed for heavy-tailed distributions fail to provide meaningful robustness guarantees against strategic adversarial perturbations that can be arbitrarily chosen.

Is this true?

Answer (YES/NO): YES